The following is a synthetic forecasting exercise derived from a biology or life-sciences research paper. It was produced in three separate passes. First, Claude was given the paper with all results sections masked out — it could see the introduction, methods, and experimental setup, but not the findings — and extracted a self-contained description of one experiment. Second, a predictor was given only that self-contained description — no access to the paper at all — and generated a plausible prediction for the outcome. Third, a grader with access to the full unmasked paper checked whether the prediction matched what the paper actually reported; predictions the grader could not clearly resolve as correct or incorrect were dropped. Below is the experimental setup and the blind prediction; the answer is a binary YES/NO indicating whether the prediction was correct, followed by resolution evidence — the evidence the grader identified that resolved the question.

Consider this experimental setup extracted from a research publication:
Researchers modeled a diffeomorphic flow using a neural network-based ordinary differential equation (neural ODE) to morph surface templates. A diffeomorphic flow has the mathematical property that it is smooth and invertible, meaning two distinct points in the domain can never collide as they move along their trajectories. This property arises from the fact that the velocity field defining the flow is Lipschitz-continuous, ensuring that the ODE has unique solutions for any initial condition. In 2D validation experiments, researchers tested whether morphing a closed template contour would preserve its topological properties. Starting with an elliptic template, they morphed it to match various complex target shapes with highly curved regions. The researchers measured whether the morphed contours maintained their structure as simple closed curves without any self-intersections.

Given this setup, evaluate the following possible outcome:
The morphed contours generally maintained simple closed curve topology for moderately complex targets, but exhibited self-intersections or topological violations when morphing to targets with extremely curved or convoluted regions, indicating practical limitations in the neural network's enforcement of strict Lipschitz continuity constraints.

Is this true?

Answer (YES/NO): NO